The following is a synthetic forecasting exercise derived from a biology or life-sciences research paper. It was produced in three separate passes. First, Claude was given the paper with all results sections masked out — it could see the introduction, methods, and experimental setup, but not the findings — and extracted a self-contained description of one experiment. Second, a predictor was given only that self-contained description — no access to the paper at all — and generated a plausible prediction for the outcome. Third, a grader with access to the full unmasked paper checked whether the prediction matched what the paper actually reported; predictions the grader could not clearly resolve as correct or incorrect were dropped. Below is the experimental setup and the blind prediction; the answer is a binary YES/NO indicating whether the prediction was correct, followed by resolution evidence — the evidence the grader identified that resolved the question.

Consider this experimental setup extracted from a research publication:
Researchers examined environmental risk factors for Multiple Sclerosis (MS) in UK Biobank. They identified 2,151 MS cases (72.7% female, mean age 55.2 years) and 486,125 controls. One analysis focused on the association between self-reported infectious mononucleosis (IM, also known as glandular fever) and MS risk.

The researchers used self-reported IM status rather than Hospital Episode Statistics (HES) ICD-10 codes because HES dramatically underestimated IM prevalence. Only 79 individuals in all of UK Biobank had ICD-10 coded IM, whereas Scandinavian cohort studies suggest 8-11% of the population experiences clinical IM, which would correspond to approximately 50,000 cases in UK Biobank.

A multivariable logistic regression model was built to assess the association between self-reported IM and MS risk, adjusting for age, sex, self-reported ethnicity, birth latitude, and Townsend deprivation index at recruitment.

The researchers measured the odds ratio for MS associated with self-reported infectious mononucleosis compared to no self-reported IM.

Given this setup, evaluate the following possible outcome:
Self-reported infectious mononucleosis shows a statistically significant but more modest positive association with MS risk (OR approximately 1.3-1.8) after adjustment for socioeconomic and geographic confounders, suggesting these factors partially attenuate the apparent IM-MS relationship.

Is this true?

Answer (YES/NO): NO